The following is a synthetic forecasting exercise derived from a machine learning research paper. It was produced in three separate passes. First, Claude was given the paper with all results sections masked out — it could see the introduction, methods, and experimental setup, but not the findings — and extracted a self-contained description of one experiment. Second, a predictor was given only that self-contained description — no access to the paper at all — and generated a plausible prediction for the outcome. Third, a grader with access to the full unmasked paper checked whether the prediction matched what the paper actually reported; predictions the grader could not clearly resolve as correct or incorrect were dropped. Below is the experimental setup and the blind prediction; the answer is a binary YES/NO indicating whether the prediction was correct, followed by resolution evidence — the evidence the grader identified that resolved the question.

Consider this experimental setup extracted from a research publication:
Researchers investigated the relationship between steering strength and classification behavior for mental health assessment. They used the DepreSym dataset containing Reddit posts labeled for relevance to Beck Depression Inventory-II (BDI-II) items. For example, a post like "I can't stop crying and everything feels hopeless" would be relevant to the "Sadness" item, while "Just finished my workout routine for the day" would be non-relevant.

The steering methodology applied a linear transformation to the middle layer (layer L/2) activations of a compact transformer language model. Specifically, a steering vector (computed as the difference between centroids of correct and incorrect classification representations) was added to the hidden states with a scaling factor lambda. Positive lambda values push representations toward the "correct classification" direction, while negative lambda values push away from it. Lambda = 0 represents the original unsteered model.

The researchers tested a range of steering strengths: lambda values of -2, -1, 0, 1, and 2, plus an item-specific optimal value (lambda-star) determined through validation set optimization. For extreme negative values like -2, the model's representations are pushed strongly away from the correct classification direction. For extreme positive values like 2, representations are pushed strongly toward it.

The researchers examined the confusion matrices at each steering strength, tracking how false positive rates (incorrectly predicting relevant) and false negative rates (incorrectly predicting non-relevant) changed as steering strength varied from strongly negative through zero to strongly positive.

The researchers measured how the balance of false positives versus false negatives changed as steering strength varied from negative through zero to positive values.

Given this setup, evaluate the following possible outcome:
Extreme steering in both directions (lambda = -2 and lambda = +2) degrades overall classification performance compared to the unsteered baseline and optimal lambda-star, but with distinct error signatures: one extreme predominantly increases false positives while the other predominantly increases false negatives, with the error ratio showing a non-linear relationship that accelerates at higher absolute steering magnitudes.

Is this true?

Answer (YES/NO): NO